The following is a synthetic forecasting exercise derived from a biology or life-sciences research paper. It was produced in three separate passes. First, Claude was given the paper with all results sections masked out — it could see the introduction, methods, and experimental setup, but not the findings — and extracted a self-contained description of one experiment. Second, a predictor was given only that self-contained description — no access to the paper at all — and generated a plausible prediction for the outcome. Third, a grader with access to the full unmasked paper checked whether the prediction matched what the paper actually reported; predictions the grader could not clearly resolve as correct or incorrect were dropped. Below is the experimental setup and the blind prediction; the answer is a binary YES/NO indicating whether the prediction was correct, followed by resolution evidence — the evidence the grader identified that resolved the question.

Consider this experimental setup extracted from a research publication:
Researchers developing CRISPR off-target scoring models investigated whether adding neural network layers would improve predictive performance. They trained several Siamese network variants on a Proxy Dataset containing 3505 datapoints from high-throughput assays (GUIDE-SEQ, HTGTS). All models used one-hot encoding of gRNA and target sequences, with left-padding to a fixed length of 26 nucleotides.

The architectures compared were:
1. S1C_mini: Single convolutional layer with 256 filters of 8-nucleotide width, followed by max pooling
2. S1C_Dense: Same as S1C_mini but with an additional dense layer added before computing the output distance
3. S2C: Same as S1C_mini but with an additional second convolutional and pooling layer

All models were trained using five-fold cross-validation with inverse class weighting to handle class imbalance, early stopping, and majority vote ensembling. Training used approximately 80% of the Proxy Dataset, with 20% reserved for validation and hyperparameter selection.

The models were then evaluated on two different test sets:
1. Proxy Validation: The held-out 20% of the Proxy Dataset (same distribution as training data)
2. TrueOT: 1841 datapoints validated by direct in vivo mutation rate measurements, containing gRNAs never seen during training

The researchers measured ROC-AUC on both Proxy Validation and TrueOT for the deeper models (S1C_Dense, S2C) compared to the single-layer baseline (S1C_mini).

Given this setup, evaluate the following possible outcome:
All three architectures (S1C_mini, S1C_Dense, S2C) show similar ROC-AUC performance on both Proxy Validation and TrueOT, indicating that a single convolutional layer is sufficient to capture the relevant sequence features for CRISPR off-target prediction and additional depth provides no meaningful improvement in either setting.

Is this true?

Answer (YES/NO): NO